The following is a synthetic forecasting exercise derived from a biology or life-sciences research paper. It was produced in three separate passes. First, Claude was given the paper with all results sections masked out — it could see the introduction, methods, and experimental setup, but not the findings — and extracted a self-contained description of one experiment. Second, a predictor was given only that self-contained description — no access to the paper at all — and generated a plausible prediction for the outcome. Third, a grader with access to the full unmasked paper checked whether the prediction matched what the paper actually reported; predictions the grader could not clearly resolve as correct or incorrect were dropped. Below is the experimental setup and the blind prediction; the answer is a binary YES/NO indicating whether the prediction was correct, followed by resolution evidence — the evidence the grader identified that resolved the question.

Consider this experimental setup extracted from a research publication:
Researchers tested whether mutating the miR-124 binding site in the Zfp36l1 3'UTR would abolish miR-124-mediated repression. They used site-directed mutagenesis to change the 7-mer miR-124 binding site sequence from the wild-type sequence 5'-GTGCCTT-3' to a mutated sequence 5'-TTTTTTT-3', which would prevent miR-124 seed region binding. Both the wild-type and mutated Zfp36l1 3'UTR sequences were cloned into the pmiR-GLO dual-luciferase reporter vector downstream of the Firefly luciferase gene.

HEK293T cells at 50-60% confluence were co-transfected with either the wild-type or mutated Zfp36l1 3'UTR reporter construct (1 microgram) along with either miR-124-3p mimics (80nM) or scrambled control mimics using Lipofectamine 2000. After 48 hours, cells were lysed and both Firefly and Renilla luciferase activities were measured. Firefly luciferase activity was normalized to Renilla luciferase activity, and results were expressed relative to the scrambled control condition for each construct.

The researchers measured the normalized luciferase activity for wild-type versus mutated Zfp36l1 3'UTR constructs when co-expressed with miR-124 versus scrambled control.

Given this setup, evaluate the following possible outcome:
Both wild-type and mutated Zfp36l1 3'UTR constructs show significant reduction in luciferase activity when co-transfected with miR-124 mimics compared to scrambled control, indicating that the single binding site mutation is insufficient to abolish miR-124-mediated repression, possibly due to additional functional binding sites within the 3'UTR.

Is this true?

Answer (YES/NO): NO